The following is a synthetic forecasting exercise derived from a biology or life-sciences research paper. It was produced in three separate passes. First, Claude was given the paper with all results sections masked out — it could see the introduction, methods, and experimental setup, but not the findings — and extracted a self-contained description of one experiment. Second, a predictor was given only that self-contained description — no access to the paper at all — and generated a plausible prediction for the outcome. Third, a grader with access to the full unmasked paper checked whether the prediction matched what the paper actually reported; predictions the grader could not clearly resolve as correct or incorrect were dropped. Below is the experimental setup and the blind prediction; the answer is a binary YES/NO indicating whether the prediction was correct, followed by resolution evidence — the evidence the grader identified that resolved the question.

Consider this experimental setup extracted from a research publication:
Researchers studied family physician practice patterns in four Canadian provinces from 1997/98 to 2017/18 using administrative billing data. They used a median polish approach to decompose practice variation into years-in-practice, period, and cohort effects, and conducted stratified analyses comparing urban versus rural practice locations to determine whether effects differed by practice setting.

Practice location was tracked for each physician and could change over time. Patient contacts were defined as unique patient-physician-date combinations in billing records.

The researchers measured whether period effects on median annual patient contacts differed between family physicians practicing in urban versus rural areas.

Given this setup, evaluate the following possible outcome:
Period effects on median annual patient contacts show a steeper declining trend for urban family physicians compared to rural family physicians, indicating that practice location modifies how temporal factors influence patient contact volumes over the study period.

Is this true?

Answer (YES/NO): NO